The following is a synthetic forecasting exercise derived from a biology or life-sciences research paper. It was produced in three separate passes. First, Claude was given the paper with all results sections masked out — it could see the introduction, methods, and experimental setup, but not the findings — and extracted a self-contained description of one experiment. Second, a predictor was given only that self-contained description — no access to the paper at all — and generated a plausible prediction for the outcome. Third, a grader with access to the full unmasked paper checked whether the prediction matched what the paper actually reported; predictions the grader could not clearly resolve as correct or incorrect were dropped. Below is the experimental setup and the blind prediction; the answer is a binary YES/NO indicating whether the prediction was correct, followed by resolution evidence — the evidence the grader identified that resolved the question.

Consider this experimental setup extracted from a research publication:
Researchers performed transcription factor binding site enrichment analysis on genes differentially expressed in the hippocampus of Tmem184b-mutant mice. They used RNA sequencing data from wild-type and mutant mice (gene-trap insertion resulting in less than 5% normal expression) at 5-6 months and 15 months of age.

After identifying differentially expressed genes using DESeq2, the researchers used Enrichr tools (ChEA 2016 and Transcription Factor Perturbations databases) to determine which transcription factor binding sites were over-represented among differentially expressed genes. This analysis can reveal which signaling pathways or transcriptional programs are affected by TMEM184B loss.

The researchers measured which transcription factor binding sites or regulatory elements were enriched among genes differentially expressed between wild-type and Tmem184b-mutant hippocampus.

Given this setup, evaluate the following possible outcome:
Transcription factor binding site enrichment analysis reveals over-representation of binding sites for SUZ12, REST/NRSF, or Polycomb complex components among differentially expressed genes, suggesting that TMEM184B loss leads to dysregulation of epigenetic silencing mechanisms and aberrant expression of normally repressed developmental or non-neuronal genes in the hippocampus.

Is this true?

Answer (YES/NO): NO